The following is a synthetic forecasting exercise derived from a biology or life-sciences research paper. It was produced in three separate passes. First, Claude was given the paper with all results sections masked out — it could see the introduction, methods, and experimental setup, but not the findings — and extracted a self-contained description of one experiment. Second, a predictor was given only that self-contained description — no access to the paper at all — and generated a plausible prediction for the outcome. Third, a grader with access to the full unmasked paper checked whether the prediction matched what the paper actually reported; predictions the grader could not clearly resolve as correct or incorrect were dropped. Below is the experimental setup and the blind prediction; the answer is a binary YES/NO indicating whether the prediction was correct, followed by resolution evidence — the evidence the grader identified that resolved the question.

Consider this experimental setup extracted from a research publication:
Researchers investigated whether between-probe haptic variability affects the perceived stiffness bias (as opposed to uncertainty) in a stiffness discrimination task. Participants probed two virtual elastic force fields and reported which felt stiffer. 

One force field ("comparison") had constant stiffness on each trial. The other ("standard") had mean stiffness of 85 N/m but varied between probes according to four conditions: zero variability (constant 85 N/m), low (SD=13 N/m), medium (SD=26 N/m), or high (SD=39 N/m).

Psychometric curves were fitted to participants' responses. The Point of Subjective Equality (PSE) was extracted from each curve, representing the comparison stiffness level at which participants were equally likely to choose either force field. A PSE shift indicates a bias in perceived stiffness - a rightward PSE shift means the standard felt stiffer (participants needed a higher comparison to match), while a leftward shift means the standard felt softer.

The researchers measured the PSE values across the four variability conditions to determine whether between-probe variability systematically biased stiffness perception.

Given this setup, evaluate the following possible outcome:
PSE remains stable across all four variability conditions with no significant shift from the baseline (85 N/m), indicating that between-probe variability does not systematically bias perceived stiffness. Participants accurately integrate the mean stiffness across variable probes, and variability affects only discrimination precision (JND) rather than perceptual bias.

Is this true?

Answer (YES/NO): YES